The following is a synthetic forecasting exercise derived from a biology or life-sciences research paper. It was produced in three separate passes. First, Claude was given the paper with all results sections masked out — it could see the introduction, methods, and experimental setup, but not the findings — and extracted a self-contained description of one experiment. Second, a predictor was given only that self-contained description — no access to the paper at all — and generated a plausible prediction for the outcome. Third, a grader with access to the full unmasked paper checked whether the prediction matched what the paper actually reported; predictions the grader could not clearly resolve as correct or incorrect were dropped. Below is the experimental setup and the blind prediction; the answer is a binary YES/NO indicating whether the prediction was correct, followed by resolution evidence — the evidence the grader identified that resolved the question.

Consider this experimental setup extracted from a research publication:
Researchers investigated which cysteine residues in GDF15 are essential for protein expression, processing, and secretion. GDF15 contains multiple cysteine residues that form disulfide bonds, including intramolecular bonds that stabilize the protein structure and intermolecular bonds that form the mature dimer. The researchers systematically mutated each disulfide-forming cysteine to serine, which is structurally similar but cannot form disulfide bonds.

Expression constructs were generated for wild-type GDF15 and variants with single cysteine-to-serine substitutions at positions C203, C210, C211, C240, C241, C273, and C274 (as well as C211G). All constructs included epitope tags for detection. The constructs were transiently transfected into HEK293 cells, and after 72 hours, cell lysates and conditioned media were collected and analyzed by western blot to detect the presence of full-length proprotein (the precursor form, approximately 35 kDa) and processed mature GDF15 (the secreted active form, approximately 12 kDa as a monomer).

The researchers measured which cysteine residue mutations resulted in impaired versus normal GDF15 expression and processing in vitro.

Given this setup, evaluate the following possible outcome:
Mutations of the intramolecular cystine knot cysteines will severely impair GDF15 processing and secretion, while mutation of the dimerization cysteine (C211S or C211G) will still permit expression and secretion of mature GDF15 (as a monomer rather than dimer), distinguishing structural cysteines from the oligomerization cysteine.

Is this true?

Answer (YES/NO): NO